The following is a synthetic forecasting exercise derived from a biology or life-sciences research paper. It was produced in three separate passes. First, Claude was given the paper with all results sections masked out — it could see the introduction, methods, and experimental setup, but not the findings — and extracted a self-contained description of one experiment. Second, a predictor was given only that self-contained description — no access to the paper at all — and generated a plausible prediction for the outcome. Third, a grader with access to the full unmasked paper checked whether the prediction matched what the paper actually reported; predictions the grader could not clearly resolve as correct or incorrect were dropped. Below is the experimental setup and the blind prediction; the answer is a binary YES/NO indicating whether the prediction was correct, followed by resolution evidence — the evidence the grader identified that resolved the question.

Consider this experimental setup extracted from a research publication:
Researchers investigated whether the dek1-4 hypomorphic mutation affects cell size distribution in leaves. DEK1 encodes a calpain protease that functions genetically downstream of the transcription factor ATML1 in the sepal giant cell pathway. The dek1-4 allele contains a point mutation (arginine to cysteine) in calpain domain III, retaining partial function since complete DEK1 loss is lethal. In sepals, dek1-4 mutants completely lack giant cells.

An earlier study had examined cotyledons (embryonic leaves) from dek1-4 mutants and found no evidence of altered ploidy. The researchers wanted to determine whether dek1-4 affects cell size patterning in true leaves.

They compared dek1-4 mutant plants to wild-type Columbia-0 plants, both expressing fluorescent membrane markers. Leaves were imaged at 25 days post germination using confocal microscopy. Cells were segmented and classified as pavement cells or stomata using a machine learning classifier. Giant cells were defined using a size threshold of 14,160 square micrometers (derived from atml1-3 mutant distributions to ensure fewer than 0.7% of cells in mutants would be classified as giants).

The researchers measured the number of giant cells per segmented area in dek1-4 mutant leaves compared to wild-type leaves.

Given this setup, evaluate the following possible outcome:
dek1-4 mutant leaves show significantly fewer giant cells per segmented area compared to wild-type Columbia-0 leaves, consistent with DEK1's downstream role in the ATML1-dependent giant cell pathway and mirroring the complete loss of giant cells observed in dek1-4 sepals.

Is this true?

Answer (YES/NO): YES